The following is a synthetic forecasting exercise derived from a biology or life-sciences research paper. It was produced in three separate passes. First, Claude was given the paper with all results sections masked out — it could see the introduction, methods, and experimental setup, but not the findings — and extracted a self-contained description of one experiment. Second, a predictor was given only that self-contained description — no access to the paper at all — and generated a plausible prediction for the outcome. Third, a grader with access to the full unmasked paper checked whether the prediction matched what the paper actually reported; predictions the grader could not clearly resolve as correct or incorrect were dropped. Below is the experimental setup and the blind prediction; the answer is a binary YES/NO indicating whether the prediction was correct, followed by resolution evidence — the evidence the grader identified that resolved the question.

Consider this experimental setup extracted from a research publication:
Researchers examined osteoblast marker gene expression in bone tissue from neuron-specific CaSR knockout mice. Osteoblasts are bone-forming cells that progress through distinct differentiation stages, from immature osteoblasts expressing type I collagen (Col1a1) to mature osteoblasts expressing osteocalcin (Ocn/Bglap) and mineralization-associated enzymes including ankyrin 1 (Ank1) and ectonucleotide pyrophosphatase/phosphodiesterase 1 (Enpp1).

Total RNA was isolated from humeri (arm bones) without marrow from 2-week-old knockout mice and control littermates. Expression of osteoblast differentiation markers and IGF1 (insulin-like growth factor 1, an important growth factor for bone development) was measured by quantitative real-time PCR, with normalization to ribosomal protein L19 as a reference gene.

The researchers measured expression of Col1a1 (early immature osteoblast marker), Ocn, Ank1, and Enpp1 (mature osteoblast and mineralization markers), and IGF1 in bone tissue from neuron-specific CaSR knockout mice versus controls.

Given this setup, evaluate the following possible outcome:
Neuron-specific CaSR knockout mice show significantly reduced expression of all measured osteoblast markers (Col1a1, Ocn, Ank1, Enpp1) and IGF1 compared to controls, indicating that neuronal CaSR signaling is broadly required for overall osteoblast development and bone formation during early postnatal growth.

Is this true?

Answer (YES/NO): NO